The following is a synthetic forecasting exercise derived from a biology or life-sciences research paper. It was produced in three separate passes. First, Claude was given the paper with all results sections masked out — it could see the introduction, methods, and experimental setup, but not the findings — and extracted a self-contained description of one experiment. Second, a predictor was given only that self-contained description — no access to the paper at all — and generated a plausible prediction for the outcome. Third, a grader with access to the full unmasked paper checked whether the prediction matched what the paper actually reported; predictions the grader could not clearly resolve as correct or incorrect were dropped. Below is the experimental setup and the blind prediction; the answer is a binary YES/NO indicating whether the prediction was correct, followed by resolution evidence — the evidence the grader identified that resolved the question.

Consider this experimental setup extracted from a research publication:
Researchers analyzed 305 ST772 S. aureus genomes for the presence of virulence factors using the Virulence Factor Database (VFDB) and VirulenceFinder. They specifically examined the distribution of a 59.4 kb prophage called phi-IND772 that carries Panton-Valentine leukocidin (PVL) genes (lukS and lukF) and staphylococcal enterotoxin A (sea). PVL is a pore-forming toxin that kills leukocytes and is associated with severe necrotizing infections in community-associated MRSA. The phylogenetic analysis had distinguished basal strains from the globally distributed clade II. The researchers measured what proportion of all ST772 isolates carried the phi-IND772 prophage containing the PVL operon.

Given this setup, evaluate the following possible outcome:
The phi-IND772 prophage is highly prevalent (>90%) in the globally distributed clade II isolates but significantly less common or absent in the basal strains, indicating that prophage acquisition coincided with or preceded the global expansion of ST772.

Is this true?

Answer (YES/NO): NO